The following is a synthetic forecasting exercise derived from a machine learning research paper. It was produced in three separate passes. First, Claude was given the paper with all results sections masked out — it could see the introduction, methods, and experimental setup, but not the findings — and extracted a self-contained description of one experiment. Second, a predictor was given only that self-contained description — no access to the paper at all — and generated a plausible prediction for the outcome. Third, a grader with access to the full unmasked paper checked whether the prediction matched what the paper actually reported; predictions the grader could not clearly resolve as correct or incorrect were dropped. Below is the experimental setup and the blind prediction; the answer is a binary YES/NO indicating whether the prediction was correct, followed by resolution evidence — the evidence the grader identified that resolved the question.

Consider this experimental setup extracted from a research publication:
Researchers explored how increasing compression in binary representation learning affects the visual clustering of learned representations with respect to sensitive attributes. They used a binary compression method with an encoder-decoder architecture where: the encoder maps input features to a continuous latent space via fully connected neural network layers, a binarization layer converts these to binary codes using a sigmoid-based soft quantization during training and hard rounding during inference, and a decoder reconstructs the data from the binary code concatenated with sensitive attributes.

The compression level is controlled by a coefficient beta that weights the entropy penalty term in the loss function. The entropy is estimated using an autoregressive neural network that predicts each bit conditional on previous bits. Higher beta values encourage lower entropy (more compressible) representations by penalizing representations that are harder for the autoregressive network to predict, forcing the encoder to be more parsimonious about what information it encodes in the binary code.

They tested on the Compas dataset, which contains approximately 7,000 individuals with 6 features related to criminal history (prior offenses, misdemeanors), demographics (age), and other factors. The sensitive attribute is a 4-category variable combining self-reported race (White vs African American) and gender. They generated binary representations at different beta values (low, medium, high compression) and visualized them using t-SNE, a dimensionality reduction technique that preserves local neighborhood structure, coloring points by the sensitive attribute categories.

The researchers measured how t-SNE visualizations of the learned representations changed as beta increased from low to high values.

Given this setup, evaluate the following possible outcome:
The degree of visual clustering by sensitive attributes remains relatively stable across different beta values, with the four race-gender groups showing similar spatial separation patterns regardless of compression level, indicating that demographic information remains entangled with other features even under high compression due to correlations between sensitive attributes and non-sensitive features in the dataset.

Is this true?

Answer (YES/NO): NO